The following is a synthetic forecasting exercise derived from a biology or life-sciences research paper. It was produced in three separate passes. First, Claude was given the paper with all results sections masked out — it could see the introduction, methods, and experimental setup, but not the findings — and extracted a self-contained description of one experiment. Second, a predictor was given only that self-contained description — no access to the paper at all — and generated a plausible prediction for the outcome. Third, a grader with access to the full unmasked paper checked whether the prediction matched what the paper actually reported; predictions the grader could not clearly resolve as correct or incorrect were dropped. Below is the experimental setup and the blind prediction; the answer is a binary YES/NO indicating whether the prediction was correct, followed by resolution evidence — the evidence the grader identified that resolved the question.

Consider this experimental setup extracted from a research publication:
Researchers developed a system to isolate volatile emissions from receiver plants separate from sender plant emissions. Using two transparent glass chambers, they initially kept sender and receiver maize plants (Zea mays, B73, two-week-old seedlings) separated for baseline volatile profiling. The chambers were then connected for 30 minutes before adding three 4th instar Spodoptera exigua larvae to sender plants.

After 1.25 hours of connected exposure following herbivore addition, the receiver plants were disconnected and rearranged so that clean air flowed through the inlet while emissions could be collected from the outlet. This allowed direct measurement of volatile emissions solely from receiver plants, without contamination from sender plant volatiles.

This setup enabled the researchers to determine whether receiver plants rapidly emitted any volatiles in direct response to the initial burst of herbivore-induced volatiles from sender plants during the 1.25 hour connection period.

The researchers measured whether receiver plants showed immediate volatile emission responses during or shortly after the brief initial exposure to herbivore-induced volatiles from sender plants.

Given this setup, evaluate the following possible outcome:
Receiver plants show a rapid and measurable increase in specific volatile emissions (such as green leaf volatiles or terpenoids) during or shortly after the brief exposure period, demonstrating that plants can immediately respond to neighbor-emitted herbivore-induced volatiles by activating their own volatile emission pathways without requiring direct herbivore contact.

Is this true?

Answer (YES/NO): YES